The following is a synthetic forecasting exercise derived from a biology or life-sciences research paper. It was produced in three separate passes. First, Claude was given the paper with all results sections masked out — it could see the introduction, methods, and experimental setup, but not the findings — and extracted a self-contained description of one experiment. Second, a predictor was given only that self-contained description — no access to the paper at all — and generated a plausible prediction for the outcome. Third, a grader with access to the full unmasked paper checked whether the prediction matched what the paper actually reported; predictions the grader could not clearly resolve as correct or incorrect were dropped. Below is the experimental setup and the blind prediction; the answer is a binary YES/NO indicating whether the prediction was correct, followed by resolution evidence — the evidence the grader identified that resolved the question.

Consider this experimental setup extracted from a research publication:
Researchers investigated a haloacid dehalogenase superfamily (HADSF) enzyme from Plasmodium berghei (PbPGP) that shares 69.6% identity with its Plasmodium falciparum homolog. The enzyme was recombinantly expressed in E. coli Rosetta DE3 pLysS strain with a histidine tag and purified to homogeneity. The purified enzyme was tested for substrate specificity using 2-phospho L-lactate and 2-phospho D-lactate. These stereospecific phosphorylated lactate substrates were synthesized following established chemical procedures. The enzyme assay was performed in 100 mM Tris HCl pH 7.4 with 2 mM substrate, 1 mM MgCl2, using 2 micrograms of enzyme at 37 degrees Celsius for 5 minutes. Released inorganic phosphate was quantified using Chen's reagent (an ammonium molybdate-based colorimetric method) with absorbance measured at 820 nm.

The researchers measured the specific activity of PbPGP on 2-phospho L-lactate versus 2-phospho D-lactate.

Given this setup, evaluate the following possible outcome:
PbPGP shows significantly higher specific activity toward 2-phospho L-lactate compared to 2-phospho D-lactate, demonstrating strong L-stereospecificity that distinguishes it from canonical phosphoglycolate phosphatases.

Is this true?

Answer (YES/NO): NO